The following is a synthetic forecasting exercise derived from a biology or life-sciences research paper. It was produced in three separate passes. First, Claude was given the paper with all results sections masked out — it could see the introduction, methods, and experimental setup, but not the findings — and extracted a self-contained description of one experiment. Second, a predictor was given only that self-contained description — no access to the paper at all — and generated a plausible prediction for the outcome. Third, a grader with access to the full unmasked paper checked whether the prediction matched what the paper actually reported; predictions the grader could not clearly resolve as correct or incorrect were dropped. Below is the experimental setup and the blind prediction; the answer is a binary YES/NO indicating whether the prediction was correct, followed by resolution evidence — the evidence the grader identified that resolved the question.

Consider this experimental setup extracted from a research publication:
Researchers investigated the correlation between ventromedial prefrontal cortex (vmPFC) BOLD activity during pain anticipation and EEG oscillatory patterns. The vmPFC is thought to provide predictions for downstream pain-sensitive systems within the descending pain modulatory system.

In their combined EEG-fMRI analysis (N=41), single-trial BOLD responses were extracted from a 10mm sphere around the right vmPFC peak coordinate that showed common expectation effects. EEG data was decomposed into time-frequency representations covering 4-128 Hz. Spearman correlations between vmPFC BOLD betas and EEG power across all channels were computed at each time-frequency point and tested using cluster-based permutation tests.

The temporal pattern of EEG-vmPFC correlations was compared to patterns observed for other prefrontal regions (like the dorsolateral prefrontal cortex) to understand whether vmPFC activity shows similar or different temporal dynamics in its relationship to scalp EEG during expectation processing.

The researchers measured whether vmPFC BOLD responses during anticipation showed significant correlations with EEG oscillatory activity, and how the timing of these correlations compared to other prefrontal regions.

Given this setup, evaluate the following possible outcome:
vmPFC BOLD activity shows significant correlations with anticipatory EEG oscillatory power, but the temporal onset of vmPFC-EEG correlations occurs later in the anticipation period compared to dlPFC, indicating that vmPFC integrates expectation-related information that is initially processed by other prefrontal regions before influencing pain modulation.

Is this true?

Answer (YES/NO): NO